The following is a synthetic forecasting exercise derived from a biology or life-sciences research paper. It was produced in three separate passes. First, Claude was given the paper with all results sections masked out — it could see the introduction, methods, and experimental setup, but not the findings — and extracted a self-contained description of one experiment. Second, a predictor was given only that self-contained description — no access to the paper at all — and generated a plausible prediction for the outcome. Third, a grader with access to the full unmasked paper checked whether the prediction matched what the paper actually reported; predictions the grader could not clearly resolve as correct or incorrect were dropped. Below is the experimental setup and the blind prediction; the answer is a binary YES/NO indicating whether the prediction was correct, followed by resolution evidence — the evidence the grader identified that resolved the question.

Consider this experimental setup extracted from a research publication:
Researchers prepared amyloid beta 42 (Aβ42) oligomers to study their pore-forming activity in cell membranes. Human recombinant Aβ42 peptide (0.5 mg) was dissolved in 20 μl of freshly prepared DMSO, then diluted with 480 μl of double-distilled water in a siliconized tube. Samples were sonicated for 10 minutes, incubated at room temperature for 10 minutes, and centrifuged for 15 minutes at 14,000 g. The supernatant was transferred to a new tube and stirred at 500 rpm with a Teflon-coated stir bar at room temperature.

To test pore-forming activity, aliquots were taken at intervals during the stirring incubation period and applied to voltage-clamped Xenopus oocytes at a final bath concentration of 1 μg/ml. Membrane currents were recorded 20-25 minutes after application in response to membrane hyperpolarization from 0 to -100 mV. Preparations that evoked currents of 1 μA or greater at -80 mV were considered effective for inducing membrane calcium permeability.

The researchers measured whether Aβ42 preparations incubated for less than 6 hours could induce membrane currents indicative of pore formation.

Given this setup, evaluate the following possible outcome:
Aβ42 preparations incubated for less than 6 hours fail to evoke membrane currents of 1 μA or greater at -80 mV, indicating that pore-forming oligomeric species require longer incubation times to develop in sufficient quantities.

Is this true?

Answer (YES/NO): YES